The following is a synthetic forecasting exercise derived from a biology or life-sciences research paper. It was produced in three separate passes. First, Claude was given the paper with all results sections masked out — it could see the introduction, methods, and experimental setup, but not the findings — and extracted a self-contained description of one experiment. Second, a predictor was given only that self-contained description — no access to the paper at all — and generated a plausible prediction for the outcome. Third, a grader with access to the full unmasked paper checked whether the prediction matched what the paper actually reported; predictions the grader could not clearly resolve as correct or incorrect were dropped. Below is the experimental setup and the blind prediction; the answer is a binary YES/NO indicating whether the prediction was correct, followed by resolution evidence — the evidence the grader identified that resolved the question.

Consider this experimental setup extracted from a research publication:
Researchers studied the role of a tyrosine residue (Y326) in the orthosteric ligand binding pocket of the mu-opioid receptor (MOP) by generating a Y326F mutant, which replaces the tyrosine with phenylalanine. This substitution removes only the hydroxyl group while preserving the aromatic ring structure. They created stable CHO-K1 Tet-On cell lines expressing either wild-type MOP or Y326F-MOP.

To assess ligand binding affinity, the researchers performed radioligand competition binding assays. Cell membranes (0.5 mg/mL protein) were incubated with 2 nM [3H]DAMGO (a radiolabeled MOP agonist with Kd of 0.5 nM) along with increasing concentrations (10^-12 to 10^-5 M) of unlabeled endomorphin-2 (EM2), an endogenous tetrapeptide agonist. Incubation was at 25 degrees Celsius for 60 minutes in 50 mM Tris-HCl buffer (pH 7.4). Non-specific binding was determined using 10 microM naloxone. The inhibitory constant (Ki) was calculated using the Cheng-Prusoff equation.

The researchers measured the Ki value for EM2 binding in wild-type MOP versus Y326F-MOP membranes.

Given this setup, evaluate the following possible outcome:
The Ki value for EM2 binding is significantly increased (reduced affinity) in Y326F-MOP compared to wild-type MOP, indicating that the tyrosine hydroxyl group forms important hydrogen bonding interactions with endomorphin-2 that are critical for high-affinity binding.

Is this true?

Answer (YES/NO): NO